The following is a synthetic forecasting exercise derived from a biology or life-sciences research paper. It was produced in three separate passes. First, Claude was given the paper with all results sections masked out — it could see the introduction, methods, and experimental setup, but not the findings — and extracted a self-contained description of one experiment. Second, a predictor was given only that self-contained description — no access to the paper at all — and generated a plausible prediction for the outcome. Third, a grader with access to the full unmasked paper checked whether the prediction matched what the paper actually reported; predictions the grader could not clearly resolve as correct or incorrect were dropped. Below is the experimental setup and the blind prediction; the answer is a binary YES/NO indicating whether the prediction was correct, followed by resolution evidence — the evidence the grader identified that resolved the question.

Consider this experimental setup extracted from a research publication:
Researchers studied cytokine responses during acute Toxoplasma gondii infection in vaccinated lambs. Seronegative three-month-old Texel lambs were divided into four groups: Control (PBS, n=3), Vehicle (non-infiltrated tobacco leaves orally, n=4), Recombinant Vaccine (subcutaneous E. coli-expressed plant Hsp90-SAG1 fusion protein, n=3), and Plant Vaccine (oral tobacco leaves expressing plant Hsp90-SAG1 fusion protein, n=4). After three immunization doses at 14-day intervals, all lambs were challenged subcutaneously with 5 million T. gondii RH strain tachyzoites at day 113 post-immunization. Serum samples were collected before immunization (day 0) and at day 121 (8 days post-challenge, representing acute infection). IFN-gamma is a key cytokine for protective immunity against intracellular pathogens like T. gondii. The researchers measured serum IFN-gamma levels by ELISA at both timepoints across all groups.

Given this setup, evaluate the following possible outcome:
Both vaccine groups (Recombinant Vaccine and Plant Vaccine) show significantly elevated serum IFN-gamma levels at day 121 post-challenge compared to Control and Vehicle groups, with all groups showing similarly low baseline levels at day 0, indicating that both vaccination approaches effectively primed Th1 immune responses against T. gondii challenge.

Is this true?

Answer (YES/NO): NO